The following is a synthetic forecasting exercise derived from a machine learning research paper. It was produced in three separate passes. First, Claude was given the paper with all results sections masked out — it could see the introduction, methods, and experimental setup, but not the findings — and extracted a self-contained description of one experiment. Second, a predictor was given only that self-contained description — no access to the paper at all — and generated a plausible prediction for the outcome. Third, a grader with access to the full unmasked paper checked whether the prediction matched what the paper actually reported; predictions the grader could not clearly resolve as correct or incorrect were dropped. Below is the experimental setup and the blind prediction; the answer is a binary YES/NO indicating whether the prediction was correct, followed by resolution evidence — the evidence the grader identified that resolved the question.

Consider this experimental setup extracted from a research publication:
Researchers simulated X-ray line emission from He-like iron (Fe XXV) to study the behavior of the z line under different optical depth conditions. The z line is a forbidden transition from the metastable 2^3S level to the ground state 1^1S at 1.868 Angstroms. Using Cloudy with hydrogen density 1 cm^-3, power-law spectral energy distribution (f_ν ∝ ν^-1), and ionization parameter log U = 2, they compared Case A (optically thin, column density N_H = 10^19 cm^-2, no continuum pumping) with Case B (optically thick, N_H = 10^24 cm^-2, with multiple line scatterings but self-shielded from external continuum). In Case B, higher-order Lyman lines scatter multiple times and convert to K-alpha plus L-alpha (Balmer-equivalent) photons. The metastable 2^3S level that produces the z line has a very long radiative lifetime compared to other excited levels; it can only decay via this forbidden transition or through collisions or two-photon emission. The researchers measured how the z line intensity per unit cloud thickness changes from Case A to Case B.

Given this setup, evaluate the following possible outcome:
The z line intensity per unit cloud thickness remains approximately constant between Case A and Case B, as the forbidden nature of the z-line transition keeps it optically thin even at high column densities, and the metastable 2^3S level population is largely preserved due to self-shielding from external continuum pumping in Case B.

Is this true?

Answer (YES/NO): NO